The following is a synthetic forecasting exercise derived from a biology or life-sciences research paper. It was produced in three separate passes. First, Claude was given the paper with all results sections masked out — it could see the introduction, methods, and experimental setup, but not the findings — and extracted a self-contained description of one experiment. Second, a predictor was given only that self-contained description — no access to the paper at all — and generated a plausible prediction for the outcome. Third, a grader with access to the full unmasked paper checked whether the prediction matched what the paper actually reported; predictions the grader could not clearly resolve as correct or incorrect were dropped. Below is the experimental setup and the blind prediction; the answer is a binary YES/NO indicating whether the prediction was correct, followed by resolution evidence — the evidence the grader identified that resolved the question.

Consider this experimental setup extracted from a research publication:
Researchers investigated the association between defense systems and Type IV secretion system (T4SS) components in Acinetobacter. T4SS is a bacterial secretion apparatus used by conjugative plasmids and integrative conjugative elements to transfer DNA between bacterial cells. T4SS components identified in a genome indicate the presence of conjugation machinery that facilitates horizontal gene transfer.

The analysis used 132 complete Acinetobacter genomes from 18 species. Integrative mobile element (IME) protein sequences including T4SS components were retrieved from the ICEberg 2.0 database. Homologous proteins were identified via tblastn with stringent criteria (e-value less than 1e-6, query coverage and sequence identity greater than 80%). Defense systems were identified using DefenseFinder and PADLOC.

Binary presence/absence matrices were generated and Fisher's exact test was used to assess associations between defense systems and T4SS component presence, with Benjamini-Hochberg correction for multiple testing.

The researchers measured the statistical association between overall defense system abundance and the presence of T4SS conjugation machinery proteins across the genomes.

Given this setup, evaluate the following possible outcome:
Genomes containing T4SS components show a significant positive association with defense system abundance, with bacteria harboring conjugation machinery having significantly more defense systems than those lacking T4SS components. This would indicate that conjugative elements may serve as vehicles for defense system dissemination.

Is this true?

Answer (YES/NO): NO